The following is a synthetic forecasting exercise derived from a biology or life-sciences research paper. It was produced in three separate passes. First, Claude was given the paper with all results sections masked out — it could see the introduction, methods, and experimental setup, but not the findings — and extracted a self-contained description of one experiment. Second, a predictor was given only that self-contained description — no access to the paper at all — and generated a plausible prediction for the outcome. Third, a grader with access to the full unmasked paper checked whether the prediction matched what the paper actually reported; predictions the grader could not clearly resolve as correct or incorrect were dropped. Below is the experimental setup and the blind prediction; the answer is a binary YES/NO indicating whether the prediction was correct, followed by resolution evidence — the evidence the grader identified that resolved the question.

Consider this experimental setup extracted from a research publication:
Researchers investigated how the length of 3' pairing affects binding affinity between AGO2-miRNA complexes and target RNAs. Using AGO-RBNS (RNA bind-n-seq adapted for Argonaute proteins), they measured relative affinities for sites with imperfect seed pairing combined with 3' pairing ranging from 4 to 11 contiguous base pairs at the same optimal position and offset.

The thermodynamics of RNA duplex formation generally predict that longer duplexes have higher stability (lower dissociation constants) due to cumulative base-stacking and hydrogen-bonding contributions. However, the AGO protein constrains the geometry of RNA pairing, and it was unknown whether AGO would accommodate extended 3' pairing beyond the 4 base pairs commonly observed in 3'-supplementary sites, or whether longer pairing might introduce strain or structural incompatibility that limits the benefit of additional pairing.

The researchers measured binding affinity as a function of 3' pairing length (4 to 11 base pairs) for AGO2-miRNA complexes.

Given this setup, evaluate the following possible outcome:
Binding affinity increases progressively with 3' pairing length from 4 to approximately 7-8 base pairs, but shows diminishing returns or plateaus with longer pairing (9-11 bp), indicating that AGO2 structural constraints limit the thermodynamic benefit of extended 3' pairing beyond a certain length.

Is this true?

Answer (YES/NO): NO